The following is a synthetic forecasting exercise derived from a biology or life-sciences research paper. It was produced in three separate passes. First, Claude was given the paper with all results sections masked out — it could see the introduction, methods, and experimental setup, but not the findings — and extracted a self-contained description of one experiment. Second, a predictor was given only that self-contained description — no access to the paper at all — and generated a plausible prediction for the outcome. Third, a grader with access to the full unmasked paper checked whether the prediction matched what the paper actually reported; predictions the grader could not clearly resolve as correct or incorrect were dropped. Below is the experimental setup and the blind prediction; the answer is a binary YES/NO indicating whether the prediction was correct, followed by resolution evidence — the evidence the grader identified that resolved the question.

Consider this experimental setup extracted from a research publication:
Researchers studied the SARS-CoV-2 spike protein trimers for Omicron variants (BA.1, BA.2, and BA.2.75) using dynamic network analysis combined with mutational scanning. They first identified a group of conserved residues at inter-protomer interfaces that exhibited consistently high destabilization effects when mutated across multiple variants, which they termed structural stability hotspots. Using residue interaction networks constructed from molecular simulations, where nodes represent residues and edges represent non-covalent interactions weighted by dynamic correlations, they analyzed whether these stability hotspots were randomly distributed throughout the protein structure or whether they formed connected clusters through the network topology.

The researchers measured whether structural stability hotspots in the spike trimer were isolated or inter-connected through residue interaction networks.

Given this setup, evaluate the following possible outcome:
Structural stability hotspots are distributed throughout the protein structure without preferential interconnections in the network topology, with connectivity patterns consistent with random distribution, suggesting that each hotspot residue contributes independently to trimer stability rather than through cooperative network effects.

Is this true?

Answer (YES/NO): NO